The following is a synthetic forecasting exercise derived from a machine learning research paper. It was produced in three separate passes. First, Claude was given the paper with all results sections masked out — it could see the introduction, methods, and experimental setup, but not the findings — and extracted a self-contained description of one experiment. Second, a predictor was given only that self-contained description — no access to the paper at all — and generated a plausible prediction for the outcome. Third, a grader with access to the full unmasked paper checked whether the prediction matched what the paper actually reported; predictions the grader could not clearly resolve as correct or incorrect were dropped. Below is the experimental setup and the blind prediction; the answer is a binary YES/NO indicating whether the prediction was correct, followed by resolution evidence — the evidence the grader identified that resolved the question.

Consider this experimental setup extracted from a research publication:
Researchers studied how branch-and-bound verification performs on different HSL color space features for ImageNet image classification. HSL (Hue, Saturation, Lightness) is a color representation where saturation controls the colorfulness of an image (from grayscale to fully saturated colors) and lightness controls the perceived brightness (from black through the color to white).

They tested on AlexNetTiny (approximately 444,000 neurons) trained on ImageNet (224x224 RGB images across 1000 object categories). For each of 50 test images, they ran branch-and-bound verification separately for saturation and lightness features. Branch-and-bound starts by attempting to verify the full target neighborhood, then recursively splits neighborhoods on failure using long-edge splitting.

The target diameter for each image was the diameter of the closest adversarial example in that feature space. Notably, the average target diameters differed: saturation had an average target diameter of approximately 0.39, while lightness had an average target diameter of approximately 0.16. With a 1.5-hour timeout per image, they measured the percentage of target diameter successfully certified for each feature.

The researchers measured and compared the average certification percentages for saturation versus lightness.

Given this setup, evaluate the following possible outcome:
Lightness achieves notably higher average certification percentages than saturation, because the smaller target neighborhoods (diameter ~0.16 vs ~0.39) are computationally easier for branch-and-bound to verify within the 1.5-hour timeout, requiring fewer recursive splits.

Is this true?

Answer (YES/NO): NO